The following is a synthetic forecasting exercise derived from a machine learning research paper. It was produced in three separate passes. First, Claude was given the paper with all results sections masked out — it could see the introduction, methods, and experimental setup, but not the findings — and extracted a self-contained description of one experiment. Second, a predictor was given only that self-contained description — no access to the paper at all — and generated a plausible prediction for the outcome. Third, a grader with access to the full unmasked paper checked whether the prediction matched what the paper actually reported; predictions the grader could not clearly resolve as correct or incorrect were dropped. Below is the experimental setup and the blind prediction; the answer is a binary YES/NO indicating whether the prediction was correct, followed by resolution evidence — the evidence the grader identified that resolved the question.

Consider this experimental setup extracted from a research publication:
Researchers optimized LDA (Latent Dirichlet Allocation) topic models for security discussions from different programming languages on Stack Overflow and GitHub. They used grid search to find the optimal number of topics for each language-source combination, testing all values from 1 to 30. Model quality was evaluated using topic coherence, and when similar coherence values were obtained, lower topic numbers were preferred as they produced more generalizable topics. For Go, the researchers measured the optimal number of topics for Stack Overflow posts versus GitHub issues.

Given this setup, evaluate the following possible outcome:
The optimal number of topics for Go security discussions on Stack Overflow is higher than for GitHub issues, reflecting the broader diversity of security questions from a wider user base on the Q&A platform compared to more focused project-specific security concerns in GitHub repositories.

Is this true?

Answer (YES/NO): NO